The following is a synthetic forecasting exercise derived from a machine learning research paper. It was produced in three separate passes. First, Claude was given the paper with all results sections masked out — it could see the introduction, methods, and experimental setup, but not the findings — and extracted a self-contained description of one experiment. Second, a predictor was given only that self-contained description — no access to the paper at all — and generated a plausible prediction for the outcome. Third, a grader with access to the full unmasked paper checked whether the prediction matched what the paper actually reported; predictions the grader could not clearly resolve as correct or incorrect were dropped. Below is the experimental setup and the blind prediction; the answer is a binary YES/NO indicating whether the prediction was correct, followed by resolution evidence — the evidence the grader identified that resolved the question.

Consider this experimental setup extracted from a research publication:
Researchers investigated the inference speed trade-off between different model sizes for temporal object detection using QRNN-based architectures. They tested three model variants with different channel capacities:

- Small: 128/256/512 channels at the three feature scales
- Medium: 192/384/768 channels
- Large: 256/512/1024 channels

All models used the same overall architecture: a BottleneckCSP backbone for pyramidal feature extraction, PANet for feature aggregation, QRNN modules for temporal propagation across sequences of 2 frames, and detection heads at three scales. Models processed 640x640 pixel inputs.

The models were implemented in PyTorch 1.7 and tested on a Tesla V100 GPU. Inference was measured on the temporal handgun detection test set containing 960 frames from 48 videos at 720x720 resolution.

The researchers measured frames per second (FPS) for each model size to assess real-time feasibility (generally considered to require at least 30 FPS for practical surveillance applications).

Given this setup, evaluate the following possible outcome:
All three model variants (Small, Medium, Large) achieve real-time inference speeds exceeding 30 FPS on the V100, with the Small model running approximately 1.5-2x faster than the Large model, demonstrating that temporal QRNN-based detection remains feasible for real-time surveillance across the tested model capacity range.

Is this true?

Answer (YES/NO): NO